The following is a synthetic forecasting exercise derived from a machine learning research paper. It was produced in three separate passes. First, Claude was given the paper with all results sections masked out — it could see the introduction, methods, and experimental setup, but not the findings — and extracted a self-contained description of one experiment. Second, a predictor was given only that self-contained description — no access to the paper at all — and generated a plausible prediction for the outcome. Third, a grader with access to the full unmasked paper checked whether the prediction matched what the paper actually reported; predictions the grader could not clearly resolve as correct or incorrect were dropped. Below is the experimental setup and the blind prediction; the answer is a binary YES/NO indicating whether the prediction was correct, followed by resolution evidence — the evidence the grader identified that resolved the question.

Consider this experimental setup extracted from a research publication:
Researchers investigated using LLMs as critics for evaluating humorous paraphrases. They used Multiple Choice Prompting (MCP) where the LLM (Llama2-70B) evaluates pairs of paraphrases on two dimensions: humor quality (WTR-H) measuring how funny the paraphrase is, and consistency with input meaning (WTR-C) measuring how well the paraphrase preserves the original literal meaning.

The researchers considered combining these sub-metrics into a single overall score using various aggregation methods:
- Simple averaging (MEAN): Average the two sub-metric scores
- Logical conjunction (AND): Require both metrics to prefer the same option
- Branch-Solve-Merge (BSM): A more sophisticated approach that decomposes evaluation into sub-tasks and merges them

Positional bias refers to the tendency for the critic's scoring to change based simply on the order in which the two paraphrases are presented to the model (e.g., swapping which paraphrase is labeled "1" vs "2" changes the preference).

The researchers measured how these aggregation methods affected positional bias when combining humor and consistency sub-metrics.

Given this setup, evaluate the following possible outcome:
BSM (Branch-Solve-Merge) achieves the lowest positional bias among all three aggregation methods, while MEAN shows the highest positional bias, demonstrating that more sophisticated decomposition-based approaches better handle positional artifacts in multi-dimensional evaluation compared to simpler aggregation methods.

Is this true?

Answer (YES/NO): NO